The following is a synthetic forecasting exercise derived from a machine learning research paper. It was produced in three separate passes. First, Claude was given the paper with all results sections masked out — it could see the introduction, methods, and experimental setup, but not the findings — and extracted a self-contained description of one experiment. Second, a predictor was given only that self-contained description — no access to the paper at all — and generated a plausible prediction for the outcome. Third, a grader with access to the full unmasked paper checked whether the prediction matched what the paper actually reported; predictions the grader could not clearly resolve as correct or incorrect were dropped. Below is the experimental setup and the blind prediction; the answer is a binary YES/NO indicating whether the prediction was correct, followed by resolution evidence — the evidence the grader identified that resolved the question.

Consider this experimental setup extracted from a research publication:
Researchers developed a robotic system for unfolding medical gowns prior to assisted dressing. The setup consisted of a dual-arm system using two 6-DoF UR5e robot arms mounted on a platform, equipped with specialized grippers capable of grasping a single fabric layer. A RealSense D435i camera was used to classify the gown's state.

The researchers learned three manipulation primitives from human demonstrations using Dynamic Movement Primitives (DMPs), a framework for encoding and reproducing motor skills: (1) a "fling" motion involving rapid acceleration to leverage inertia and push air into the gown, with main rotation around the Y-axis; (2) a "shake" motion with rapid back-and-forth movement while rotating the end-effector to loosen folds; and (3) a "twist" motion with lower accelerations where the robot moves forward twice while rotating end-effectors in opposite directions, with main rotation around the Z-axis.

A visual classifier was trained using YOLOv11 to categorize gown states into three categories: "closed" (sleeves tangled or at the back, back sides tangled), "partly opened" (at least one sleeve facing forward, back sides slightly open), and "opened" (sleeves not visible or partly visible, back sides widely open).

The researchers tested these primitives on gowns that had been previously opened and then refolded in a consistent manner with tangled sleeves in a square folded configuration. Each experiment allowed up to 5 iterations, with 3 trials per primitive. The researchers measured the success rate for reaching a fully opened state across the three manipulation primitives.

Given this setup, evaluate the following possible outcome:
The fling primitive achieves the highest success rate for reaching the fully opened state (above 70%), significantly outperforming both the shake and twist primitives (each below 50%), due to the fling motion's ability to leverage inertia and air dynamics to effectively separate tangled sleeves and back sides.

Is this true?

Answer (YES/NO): NO